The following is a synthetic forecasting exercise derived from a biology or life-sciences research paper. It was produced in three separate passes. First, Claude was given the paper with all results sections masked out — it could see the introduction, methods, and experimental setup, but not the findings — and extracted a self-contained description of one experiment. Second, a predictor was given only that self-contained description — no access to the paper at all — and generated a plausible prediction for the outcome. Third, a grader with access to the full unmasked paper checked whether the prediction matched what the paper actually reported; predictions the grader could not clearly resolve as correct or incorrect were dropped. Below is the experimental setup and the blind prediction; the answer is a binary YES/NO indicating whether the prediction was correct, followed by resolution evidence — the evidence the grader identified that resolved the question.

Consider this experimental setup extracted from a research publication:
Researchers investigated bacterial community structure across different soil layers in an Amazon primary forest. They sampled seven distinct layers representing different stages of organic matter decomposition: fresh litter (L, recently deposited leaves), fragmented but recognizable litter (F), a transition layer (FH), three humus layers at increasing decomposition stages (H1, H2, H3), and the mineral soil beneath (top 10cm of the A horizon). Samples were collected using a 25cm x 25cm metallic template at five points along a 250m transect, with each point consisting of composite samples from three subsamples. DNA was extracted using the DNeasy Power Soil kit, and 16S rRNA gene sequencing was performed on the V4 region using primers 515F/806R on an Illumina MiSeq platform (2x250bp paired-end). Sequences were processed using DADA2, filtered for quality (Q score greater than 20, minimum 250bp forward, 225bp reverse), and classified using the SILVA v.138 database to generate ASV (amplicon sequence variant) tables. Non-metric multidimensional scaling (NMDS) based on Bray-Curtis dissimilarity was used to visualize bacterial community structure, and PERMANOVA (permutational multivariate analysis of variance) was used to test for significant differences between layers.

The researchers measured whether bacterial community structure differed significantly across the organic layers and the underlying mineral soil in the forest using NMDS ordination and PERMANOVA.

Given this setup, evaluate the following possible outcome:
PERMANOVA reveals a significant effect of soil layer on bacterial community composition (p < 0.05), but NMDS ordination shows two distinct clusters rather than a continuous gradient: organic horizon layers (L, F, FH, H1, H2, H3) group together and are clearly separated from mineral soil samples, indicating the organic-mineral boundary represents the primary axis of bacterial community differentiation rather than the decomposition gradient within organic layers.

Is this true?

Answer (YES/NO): NO